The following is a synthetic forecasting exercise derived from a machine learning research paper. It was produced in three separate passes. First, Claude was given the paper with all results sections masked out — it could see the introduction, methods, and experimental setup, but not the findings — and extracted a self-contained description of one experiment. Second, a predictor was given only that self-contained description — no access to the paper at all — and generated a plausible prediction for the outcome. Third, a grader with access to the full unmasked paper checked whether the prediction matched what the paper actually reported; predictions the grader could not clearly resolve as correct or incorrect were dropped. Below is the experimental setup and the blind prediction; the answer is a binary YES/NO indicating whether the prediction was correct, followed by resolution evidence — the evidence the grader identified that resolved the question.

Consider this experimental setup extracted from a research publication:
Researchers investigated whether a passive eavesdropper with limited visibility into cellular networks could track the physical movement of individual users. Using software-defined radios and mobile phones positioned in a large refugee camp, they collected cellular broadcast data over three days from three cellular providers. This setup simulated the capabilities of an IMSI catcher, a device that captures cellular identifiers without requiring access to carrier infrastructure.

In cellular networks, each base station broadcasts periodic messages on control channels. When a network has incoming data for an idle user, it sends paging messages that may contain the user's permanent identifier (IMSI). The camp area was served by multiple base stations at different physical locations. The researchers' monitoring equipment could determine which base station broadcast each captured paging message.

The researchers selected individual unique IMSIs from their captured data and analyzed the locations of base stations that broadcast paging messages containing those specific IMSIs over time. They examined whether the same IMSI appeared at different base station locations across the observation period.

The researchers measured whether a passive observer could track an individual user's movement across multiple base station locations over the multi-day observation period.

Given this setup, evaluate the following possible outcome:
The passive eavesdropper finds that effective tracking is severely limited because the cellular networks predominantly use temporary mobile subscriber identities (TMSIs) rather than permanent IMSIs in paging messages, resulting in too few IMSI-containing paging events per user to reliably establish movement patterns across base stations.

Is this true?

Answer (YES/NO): NO